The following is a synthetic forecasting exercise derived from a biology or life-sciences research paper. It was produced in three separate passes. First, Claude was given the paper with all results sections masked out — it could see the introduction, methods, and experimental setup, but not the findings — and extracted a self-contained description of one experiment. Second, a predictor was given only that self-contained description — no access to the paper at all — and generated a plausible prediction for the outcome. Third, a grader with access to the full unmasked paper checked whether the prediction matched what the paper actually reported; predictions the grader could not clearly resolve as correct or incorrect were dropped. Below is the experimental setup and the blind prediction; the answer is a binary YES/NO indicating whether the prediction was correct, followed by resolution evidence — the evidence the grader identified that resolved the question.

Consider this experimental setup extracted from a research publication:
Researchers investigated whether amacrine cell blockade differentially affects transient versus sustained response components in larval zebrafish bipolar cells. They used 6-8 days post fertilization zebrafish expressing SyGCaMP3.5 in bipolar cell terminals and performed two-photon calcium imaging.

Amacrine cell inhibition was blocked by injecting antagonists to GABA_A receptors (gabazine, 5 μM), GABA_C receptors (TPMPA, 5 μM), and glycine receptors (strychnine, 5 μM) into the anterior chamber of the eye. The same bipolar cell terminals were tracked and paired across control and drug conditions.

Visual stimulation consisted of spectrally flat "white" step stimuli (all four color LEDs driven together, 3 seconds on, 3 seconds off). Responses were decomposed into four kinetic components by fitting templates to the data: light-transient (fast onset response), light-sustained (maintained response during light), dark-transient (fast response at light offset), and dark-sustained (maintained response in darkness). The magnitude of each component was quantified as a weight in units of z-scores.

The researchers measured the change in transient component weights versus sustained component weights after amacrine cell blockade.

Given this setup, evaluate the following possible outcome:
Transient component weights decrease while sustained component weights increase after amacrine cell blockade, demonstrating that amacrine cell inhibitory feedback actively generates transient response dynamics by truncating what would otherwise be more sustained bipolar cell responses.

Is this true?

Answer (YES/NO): NO